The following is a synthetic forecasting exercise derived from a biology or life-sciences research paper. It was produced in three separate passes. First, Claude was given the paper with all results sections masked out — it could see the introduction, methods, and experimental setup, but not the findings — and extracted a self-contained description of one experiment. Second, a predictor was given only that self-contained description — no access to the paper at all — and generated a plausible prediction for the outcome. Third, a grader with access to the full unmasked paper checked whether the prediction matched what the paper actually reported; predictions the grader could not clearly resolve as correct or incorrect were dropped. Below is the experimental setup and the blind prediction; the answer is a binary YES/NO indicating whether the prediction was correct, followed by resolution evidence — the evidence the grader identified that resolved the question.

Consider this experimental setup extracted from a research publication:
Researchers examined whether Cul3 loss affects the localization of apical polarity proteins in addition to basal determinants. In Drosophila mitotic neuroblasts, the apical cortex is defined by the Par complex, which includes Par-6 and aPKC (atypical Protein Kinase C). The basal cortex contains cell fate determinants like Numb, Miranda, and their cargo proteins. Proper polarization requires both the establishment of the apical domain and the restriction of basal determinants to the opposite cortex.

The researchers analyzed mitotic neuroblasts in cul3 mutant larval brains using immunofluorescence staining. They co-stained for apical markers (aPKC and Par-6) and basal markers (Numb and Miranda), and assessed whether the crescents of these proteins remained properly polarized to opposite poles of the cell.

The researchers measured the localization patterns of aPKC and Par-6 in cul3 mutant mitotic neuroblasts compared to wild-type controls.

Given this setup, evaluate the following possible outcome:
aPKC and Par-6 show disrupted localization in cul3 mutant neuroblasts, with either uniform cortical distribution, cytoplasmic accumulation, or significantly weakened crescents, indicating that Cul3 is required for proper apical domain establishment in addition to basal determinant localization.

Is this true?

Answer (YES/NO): YES